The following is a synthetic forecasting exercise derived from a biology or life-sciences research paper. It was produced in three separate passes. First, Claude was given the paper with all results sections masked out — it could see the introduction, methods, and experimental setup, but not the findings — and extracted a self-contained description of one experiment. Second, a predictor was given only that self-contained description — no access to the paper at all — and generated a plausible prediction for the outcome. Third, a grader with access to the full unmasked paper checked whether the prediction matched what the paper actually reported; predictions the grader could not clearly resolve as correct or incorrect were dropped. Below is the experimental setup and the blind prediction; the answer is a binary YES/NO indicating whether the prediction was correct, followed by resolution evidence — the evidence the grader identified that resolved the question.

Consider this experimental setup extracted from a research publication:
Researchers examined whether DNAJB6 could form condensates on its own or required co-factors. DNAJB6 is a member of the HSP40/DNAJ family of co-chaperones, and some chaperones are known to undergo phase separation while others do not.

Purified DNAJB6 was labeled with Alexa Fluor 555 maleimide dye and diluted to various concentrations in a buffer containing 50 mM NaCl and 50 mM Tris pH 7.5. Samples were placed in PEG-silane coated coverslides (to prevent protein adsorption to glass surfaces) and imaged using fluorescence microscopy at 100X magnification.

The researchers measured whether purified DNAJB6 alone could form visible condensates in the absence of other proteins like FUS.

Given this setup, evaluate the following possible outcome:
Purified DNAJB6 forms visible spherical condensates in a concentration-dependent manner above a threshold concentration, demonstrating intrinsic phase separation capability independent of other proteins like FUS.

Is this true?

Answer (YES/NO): YES